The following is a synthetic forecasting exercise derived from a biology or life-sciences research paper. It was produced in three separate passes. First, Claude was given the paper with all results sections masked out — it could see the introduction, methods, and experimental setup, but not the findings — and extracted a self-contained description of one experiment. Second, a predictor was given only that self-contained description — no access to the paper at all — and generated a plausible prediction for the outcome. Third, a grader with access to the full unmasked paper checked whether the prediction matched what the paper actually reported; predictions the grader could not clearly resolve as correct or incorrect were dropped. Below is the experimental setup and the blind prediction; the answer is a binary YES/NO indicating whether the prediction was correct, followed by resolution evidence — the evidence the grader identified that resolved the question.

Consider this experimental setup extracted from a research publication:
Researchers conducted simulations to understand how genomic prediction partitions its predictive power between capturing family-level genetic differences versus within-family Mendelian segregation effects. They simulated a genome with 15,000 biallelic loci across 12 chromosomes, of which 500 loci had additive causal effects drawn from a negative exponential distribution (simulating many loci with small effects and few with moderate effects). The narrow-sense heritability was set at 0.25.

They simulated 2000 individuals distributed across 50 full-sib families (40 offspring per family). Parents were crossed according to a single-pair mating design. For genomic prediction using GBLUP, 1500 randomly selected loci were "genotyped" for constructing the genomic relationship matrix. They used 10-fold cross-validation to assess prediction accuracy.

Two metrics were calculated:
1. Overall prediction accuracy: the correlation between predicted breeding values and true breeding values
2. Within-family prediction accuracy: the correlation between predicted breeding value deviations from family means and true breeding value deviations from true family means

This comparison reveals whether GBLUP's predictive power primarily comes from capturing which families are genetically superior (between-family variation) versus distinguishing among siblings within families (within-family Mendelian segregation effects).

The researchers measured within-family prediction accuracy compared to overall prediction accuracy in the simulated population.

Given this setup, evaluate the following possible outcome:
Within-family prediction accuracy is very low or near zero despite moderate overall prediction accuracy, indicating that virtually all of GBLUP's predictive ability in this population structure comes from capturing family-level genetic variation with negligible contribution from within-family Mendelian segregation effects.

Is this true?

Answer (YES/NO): YES